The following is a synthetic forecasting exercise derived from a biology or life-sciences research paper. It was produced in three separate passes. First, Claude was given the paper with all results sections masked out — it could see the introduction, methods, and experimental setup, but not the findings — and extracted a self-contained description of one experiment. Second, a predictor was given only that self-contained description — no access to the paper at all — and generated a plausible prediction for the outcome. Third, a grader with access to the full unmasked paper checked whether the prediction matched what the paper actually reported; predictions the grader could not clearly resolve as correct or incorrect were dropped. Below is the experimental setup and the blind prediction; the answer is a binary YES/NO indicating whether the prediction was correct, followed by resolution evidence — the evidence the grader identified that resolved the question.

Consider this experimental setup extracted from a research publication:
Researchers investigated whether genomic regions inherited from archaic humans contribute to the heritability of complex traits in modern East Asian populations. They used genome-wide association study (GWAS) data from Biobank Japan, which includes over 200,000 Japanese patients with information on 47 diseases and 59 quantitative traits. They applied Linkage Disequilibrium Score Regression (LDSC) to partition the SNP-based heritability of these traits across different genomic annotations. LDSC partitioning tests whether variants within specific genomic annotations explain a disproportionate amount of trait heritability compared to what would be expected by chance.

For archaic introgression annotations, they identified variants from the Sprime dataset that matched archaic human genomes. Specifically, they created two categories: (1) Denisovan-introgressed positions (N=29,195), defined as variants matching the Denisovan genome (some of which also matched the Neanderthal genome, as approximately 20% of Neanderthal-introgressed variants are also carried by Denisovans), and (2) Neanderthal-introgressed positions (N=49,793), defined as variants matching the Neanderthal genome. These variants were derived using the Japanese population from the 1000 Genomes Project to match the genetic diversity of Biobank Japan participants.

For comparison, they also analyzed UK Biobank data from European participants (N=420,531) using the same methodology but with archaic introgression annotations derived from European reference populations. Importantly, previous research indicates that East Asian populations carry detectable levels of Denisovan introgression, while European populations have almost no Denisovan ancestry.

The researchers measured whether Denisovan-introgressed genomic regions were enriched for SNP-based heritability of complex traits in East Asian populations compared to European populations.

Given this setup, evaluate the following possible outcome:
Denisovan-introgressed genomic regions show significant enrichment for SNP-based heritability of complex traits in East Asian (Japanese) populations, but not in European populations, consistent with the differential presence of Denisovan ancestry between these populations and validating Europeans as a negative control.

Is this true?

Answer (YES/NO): YES